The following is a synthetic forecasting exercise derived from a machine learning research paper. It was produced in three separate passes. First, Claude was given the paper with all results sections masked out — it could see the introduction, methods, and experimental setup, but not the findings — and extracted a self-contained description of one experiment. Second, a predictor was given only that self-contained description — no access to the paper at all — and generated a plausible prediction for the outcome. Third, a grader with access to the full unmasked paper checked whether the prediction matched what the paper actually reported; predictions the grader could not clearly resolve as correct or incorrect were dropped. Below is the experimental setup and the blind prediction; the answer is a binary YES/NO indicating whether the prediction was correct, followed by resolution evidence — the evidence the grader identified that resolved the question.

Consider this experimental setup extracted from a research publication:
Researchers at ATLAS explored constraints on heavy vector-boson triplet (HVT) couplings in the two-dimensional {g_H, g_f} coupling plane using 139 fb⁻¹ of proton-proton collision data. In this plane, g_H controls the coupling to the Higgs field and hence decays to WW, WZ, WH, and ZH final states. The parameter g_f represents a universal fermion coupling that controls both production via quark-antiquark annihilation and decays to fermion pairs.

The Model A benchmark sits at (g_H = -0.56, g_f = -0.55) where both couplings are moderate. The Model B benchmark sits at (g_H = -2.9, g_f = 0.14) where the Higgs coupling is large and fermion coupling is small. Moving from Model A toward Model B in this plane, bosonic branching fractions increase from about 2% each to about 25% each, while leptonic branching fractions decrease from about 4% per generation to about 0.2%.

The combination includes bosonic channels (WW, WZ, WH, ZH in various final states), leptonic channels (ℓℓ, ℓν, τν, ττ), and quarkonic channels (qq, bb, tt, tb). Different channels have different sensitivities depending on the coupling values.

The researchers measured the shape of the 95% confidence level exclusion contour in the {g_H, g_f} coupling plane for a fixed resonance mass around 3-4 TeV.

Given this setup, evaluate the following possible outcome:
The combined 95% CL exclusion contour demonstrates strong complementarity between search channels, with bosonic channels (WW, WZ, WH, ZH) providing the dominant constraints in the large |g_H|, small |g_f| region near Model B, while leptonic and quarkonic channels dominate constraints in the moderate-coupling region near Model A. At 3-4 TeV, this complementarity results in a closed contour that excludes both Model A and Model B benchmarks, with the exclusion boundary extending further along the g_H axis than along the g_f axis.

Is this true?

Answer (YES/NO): NO